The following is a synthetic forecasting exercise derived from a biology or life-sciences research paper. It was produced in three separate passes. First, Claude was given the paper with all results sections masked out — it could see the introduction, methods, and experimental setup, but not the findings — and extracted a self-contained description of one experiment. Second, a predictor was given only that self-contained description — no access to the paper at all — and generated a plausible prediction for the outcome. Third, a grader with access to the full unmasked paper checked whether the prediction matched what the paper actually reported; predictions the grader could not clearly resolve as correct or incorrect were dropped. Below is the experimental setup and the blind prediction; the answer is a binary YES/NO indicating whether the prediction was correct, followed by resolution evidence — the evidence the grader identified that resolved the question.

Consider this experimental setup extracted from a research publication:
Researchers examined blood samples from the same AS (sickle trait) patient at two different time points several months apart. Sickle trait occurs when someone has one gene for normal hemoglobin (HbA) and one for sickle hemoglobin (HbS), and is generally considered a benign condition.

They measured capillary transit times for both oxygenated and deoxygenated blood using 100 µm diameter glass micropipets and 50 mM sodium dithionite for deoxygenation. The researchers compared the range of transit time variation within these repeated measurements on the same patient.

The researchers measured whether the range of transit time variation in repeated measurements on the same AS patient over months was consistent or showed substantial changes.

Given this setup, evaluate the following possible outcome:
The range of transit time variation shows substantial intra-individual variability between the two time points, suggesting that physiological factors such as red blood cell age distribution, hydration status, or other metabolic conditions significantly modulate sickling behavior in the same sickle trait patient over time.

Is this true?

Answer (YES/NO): NO